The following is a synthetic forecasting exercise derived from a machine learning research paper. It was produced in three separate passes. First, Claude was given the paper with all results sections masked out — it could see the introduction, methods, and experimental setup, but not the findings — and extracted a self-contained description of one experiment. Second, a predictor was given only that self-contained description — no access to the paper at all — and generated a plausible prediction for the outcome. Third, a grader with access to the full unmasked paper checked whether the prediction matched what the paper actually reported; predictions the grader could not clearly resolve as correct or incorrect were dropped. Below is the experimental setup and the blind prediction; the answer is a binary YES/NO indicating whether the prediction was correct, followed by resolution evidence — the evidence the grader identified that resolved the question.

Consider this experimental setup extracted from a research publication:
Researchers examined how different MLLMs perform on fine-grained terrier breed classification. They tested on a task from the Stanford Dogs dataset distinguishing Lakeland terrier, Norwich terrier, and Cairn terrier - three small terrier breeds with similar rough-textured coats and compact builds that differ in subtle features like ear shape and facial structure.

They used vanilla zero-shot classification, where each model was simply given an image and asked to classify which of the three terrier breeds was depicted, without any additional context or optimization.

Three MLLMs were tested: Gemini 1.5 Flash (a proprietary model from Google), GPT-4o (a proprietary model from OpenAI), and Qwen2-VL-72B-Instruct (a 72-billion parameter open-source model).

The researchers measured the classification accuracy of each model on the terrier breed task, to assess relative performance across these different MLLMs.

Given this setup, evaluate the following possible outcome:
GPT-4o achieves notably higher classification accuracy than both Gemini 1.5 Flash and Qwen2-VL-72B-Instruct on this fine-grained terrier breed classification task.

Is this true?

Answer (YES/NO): YES